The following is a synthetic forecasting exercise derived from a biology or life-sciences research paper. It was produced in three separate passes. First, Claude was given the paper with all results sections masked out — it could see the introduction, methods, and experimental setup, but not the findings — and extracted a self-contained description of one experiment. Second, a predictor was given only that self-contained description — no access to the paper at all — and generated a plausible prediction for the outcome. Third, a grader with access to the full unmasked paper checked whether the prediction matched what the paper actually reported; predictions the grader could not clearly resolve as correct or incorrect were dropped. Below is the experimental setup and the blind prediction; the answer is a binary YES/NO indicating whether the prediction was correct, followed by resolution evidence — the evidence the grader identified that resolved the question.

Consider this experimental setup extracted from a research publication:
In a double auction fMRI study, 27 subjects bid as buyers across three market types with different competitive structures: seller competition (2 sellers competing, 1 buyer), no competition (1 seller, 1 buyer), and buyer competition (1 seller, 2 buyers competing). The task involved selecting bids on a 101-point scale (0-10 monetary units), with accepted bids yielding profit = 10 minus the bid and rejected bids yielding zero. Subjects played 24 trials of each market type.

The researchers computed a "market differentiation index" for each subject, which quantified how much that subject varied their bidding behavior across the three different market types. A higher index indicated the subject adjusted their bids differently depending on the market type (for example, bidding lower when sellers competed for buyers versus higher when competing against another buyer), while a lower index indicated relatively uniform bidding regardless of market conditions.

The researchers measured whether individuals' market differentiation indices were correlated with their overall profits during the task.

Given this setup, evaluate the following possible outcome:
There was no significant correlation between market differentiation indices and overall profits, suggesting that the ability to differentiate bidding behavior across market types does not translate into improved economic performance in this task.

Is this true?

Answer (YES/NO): NO